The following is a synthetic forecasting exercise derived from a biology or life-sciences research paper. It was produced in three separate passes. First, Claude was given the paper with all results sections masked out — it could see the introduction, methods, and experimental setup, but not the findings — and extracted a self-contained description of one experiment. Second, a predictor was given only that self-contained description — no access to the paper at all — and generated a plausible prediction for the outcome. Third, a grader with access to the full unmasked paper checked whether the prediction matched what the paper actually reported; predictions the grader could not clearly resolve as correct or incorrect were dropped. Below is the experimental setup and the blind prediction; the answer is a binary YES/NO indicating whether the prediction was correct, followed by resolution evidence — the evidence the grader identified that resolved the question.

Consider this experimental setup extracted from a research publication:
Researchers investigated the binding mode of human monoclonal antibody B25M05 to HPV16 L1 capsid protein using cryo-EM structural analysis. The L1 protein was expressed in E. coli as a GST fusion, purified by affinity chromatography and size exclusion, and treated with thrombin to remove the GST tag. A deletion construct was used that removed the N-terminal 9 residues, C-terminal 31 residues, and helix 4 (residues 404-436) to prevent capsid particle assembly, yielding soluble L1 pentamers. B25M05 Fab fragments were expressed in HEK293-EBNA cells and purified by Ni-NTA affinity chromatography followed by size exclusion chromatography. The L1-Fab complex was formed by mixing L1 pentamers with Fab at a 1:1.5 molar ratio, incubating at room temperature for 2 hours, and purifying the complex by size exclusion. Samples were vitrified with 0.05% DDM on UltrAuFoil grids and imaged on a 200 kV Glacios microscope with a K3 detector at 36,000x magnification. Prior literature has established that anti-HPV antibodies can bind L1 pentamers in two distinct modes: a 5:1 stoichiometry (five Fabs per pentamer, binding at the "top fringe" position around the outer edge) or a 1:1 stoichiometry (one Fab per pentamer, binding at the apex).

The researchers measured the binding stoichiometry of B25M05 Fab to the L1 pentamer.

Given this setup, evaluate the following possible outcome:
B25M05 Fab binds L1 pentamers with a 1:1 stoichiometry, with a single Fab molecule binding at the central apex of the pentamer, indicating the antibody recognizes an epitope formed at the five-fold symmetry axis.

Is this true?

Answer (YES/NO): YES